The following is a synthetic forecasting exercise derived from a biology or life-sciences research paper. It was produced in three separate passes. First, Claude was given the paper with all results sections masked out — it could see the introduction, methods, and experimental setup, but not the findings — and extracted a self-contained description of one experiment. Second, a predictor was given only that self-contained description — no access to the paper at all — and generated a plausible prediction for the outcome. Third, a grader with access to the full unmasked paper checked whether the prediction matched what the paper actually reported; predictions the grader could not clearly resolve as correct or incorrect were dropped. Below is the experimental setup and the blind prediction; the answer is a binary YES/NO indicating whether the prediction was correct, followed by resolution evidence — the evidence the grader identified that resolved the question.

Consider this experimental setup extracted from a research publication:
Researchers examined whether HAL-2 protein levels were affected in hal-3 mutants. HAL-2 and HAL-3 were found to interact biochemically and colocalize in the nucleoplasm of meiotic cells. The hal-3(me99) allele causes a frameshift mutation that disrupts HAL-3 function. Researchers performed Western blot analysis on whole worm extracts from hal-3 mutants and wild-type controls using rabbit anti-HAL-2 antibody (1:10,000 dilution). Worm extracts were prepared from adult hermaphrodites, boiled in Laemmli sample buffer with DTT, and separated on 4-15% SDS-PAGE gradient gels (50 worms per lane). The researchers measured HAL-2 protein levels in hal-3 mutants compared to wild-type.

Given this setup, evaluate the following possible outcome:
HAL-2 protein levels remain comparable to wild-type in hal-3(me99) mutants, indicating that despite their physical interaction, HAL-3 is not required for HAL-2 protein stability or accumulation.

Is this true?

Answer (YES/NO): NO